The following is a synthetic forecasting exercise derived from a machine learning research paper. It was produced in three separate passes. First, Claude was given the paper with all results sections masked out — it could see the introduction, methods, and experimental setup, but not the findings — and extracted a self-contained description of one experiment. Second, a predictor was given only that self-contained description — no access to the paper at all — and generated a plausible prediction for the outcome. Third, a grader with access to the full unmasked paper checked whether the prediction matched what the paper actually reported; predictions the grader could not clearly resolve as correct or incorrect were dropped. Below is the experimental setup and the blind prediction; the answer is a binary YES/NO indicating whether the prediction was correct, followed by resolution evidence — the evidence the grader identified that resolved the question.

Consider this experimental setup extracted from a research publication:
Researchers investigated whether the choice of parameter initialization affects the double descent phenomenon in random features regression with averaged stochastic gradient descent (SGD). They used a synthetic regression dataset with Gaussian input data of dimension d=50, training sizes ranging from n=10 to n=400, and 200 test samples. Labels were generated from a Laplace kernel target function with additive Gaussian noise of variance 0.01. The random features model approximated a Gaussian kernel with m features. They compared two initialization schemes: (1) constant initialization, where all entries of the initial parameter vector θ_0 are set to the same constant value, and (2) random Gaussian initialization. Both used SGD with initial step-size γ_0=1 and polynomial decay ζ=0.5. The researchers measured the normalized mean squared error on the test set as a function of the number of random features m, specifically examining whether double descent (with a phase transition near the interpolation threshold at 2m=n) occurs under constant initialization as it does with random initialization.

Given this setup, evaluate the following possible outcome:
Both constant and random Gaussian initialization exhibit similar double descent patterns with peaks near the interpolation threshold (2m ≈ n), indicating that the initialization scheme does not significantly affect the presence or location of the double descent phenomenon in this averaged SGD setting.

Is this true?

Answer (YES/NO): YES